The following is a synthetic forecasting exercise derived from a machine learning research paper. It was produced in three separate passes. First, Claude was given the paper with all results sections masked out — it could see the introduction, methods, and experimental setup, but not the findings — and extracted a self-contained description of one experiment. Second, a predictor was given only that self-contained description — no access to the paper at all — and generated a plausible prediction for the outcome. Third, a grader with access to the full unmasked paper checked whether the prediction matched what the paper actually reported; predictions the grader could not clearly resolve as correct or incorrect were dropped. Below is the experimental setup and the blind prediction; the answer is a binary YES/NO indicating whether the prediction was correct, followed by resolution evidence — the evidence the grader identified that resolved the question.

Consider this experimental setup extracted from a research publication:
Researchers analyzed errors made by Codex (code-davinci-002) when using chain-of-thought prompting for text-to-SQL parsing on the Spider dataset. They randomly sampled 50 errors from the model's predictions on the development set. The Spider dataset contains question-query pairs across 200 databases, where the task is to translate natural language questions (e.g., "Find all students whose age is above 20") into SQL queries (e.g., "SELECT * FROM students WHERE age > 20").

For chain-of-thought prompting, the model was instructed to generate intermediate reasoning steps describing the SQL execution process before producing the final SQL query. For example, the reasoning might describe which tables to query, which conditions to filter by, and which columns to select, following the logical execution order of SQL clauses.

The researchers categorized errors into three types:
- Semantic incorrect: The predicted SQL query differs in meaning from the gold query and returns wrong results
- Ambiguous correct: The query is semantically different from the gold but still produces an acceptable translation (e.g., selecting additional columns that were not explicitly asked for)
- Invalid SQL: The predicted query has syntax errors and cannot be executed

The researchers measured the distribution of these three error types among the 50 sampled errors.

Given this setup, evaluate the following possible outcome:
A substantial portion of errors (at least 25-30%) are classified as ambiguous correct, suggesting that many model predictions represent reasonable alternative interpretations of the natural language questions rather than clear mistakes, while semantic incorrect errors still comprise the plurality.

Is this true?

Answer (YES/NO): NO